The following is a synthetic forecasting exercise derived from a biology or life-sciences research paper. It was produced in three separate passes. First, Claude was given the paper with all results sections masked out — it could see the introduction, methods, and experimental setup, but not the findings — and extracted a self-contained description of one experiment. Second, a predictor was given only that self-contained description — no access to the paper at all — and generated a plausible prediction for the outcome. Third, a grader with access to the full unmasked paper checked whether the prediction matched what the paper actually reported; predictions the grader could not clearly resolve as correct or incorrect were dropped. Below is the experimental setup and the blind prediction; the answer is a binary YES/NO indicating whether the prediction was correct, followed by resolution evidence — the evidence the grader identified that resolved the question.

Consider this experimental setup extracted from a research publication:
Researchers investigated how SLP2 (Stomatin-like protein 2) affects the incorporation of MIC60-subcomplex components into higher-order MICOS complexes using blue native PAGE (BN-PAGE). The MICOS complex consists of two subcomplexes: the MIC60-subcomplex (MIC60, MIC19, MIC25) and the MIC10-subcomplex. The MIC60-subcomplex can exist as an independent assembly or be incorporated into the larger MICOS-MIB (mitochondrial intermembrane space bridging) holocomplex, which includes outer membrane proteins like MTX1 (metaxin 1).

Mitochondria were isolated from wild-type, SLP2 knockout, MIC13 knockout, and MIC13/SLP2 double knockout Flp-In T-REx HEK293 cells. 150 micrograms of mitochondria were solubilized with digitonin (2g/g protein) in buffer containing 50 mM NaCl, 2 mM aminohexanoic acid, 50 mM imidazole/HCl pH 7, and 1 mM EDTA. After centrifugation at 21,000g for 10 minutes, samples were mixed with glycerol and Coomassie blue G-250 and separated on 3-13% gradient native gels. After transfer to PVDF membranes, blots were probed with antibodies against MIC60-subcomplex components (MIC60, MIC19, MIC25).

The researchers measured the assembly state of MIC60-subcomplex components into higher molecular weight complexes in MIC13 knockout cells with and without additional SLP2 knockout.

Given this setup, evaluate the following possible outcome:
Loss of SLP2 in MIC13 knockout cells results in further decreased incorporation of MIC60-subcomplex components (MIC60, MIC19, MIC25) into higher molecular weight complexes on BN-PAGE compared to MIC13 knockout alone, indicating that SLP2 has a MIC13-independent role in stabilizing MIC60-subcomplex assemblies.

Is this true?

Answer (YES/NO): YES